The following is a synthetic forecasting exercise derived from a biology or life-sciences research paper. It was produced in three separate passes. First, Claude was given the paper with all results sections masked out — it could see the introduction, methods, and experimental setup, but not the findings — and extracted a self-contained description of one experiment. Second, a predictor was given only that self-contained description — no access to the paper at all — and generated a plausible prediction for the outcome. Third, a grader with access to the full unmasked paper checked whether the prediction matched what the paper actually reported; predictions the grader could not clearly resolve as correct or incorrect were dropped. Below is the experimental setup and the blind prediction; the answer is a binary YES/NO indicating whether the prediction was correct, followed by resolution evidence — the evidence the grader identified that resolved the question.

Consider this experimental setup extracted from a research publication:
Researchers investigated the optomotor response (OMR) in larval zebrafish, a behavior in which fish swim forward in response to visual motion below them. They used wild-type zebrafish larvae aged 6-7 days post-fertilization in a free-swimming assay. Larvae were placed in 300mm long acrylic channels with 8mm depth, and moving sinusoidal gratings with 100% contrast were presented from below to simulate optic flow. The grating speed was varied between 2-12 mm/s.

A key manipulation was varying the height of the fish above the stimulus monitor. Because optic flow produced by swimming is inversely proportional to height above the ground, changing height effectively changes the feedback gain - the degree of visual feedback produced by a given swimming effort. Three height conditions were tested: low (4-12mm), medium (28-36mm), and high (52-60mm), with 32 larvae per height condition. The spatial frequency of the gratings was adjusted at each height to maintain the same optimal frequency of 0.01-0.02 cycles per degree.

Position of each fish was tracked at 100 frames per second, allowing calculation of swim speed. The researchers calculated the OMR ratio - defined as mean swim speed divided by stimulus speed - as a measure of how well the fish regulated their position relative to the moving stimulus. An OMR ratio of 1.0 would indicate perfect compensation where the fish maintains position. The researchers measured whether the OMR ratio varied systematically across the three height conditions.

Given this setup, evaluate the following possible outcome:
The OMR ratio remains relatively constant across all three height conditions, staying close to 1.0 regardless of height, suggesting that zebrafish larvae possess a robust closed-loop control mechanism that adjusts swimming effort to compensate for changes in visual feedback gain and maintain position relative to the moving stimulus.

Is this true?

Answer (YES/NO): NO